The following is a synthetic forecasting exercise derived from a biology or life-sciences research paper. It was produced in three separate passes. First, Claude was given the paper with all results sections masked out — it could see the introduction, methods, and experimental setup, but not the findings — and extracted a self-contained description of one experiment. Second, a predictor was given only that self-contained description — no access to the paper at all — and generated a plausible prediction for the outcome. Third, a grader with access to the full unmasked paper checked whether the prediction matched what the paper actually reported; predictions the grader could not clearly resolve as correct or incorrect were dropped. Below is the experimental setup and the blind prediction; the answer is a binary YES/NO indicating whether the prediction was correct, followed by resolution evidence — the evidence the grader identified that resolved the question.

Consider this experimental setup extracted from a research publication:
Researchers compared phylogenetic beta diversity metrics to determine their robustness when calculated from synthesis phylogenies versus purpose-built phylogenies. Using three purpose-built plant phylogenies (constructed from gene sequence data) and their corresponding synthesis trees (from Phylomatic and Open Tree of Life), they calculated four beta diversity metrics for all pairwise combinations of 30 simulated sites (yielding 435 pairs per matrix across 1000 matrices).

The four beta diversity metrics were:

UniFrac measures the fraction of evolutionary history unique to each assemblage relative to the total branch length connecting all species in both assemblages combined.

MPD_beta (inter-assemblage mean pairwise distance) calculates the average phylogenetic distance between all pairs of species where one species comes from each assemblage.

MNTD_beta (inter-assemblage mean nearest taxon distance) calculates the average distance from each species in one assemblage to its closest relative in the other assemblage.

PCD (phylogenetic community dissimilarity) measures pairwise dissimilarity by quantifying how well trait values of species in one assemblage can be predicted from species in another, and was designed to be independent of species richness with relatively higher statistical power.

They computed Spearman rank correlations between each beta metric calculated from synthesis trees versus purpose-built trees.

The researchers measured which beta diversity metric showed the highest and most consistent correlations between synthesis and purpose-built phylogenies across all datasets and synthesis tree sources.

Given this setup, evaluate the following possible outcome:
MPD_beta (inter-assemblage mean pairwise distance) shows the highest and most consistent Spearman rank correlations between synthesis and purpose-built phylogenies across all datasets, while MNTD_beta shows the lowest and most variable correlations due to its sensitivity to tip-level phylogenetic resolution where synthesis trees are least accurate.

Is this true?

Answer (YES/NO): NO